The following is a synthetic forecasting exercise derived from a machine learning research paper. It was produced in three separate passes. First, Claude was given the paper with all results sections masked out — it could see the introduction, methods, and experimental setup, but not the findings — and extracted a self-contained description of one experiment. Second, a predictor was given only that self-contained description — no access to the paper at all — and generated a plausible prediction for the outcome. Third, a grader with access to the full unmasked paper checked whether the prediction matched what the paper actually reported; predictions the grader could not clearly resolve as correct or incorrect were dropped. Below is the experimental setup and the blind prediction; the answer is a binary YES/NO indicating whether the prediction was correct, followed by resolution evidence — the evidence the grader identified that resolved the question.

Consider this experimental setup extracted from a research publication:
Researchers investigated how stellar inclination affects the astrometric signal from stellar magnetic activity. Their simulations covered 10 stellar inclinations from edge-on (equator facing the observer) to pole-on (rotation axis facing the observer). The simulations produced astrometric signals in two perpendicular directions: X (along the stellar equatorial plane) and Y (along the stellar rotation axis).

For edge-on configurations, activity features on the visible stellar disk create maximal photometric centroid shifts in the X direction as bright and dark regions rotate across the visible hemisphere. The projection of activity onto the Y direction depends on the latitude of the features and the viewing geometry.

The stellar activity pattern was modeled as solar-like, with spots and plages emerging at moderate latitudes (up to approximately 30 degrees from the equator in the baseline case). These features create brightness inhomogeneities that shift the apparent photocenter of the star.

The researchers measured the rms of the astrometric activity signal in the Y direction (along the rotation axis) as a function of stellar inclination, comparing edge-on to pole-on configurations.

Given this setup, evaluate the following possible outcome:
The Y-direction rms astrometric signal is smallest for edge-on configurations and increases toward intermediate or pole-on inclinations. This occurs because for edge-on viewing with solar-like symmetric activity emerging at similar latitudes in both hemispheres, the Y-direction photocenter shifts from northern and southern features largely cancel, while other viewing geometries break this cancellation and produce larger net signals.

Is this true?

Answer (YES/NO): YES